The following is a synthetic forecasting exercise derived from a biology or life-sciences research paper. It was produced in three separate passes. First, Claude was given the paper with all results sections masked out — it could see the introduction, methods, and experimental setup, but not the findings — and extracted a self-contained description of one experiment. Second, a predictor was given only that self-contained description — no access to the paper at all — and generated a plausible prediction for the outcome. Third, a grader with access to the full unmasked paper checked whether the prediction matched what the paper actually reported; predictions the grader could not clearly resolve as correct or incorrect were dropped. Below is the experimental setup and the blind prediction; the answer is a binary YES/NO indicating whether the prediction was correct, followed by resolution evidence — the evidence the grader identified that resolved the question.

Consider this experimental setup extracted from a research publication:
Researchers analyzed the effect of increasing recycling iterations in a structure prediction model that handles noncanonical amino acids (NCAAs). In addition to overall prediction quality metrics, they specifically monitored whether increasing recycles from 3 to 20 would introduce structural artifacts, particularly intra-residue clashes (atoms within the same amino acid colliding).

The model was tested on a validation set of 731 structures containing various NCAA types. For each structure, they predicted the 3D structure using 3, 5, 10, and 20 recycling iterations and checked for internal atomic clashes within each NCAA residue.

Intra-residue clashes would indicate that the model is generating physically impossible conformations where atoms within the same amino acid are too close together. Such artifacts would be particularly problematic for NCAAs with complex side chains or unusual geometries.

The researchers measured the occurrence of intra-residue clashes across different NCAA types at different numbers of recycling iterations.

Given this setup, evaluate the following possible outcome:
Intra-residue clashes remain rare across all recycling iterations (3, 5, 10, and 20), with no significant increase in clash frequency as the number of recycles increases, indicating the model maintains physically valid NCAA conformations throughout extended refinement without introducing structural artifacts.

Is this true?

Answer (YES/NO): YES